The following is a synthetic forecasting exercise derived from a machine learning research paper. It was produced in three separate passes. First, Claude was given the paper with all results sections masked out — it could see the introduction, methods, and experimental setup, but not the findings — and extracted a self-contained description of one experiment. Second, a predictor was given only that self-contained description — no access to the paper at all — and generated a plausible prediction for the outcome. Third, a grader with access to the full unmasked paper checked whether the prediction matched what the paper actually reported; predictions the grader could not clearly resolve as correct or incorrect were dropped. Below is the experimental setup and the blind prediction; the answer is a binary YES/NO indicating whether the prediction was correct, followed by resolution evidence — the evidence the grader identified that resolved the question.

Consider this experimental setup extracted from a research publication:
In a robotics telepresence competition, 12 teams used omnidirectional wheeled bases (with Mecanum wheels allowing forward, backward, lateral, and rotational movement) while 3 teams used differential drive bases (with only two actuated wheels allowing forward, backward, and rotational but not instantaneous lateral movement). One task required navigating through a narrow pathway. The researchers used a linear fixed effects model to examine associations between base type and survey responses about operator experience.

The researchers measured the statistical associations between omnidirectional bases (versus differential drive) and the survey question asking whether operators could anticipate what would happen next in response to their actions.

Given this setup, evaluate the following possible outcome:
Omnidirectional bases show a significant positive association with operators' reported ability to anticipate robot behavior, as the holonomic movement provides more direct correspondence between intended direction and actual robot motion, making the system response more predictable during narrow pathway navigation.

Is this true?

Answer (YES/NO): YES